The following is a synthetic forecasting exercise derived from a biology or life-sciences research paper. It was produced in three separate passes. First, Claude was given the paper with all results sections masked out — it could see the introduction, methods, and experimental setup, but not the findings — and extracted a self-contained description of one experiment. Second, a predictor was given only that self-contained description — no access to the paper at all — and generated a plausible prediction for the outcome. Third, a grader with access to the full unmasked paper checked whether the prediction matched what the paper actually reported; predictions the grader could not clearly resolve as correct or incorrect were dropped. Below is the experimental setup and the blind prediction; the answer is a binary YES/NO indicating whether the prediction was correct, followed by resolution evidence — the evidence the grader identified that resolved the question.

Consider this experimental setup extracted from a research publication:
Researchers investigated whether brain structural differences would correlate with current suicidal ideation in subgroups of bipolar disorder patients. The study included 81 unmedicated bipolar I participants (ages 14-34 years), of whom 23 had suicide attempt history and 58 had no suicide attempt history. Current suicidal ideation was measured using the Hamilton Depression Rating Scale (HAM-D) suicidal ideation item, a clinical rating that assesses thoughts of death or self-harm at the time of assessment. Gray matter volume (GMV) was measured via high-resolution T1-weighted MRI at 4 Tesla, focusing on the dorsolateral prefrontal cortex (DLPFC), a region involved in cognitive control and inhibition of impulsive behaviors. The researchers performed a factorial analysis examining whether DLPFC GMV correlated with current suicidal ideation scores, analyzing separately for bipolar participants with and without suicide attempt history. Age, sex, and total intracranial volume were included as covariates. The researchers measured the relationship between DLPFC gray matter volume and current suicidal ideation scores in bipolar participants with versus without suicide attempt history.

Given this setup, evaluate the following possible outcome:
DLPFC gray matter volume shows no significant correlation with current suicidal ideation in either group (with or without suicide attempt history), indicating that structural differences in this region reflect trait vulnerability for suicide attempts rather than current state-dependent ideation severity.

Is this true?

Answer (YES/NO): NO